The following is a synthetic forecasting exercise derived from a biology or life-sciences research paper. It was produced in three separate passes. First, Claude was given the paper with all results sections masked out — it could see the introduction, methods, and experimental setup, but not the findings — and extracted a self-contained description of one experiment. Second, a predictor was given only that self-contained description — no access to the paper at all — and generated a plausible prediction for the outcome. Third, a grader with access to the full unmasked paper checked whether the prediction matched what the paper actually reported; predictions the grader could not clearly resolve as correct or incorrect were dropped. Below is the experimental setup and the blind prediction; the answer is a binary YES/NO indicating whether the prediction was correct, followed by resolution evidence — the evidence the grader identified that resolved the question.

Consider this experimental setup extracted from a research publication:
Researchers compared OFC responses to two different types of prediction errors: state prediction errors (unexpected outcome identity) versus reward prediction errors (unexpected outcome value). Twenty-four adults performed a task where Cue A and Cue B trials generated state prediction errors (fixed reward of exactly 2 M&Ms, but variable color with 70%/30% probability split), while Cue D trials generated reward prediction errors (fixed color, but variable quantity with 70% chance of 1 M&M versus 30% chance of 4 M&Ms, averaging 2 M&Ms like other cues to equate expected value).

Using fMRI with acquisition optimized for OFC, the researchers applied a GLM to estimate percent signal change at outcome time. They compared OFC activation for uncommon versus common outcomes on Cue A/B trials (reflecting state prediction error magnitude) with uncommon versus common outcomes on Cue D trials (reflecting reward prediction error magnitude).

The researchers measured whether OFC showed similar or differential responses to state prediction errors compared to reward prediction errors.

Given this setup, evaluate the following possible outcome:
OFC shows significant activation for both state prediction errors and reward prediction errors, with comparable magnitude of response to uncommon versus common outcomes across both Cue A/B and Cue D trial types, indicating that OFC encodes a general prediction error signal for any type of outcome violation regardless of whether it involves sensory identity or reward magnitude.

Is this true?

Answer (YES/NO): NO